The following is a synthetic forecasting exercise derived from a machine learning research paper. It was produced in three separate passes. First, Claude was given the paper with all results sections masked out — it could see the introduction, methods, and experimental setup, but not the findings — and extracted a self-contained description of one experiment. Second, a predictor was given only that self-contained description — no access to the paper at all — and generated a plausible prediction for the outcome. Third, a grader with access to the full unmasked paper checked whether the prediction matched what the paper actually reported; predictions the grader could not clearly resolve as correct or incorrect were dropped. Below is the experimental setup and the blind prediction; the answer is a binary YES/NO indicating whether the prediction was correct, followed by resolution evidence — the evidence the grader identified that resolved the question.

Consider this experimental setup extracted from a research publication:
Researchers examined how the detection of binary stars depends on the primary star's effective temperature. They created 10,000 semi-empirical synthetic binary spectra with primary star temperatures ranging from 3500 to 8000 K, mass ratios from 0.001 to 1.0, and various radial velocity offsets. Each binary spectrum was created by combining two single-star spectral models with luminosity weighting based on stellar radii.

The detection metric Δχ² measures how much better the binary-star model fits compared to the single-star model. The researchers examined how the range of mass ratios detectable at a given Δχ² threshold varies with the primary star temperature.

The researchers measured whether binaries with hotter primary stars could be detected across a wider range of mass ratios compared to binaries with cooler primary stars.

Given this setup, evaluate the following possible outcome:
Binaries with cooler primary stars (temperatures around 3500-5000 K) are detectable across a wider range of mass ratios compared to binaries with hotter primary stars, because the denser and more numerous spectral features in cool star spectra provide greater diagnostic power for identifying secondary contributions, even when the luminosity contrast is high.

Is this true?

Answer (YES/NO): NO